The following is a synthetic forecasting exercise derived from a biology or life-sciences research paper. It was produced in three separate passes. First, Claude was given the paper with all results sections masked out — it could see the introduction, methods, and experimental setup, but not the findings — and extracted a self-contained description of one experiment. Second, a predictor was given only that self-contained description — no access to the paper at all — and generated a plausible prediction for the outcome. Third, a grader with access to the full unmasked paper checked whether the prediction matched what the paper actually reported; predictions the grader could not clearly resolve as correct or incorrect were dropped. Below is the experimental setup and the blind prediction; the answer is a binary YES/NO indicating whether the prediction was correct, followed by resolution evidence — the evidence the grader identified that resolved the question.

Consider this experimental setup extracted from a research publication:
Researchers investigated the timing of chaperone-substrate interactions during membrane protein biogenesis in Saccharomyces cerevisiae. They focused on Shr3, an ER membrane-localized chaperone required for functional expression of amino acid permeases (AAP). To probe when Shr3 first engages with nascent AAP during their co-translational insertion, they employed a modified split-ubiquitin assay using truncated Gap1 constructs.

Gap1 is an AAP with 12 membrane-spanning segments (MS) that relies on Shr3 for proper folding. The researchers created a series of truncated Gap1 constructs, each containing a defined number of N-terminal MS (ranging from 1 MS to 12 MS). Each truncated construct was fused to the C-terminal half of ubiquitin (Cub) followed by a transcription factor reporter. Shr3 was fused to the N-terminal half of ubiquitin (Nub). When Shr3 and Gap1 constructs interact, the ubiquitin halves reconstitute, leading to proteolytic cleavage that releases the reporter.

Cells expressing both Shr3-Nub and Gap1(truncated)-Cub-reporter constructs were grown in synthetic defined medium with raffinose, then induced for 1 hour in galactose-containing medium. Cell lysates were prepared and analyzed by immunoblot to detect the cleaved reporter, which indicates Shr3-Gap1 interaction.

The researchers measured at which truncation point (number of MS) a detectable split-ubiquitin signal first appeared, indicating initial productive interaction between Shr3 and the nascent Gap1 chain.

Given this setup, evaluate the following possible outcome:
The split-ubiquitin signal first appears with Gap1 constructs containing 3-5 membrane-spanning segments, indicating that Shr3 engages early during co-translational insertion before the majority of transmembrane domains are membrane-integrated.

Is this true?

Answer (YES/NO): YES